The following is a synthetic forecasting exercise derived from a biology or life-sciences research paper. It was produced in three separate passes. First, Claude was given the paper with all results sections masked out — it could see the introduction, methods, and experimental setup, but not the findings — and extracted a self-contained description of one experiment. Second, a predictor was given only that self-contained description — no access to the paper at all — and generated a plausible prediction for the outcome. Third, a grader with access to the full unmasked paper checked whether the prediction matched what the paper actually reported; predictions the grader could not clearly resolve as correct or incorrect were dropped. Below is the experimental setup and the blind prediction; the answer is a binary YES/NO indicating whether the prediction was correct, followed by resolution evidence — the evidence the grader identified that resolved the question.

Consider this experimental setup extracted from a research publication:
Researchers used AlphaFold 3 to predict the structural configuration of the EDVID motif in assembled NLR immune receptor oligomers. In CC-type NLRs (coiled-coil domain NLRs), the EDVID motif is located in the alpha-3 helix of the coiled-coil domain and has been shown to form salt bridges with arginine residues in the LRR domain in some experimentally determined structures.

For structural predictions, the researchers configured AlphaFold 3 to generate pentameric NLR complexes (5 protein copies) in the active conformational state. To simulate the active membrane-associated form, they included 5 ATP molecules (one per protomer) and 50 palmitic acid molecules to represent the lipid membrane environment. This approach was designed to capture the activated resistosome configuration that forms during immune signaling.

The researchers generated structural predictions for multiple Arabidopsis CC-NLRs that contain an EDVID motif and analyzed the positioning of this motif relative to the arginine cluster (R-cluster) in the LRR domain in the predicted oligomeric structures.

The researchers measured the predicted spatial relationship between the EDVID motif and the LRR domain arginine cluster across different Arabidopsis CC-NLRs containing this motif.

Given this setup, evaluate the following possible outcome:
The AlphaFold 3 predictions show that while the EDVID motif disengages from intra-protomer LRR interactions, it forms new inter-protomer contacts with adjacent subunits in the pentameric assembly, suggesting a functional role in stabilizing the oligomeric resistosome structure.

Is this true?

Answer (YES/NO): NO